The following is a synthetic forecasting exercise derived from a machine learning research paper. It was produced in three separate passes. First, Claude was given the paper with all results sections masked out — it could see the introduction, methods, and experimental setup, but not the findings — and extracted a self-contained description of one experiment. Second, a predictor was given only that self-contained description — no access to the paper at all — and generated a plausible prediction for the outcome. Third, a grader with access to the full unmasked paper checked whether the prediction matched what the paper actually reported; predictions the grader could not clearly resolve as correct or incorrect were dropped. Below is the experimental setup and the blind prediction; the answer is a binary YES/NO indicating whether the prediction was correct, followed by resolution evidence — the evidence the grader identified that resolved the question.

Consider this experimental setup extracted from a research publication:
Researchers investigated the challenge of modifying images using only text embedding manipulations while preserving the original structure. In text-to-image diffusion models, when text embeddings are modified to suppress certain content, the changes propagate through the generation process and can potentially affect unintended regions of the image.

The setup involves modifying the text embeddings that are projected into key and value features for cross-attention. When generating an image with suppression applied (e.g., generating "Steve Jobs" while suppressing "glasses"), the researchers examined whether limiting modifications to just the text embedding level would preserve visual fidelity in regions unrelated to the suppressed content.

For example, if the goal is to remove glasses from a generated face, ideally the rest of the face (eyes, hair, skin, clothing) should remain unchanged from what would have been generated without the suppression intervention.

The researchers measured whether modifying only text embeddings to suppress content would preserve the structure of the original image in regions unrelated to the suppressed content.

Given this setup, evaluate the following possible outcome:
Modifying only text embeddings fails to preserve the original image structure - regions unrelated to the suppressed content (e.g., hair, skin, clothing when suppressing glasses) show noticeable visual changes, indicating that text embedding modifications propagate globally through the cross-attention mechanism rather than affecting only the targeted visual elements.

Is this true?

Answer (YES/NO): YES